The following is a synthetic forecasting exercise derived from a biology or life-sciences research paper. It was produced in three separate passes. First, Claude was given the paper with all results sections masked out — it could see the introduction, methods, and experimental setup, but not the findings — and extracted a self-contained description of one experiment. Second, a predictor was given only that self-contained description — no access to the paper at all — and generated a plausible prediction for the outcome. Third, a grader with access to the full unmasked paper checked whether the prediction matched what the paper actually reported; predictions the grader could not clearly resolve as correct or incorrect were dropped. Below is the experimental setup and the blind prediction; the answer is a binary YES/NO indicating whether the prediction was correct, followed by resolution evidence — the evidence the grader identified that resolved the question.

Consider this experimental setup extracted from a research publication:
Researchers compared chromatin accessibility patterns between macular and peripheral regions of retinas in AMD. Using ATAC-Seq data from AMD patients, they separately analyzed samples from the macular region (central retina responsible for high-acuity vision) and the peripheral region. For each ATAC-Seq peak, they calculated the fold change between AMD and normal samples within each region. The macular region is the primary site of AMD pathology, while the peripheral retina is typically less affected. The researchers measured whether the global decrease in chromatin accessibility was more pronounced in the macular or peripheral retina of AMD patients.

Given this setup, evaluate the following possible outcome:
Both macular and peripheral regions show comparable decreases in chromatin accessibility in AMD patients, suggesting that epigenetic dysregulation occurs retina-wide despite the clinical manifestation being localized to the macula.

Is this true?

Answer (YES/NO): NO